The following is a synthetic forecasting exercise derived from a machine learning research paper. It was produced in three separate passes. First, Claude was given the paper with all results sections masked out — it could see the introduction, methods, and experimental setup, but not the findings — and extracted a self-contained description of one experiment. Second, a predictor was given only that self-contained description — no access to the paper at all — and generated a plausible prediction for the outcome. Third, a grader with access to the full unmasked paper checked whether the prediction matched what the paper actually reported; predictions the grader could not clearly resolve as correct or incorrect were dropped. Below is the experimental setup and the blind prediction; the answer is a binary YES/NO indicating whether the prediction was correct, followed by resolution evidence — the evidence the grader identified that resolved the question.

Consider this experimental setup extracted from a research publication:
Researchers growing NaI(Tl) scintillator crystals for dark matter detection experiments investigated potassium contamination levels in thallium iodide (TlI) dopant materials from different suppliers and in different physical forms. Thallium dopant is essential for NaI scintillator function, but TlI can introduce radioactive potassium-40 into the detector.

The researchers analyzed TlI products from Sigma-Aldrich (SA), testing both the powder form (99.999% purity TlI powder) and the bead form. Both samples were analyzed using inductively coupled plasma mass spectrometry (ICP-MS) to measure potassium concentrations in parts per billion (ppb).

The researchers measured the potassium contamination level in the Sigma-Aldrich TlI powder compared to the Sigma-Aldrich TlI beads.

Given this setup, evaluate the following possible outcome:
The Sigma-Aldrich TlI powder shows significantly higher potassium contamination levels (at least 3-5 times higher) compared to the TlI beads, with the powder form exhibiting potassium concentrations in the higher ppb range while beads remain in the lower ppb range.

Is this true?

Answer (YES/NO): YES